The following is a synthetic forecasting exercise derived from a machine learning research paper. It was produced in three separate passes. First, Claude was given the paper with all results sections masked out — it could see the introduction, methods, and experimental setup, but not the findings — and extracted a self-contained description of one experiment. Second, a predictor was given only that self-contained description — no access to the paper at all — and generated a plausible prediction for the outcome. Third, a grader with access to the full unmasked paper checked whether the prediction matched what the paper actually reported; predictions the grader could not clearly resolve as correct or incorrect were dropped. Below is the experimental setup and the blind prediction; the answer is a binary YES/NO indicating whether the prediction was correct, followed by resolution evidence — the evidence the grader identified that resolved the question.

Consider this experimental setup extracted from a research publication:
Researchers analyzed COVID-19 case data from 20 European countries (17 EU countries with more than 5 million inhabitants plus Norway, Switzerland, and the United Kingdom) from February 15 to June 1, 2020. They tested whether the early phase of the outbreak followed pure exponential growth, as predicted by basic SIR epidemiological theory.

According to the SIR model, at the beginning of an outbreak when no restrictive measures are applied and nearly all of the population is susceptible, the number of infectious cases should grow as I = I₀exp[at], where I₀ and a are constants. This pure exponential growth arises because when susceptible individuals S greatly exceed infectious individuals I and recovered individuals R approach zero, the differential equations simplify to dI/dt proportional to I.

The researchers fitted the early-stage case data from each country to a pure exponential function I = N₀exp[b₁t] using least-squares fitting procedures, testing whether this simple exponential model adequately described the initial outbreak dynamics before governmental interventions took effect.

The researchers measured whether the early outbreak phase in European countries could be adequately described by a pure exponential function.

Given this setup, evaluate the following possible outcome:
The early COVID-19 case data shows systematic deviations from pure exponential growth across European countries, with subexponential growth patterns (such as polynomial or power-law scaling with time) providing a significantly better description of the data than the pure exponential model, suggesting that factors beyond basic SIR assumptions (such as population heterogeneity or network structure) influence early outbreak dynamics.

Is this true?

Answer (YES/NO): NO